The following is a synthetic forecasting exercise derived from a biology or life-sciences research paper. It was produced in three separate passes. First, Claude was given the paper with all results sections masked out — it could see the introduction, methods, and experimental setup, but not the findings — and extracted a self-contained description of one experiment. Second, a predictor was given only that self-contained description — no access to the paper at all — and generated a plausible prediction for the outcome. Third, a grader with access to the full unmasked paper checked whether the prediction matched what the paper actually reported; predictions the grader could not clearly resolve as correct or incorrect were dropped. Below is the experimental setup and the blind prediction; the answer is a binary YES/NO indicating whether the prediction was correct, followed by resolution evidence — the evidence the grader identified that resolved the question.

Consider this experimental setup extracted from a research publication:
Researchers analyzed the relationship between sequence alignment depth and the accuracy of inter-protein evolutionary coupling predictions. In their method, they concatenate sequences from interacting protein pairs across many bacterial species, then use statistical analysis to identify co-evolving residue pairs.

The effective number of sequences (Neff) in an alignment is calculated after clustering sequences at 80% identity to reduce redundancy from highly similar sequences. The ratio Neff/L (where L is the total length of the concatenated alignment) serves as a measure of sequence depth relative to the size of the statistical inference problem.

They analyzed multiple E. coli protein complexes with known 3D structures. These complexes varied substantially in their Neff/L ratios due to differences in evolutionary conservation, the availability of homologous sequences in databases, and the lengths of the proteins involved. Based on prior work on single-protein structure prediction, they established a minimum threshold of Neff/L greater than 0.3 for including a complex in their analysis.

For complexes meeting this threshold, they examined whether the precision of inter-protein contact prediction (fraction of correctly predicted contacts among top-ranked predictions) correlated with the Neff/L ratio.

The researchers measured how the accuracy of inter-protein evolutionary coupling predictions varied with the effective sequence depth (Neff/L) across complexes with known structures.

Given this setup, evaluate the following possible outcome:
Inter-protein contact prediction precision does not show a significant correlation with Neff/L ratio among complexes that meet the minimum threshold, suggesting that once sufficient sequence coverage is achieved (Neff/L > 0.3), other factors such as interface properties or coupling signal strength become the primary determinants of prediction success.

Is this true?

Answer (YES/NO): NO